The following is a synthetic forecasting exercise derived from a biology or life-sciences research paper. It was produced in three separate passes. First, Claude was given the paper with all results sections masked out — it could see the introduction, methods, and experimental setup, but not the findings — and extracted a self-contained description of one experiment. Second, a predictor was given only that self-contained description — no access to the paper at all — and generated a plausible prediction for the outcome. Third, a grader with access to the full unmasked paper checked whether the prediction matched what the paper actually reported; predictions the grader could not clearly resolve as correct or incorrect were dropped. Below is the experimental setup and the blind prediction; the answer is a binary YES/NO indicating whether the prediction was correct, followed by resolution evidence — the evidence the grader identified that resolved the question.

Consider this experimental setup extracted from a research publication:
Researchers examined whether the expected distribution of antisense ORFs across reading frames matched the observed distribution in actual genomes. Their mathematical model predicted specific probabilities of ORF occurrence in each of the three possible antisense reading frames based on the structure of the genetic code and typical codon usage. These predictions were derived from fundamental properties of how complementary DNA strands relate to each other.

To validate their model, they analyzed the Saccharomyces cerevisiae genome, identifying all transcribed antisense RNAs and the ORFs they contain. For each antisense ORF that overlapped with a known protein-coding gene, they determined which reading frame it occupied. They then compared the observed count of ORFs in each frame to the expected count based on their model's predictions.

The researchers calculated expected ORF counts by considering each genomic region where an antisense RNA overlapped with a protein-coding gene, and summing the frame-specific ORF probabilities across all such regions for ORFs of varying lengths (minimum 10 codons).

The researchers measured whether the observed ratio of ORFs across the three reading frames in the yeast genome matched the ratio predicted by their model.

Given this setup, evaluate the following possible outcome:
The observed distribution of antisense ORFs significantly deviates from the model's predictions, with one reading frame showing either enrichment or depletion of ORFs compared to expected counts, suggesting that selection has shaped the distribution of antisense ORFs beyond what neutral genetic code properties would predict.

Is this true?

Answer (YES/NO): NO